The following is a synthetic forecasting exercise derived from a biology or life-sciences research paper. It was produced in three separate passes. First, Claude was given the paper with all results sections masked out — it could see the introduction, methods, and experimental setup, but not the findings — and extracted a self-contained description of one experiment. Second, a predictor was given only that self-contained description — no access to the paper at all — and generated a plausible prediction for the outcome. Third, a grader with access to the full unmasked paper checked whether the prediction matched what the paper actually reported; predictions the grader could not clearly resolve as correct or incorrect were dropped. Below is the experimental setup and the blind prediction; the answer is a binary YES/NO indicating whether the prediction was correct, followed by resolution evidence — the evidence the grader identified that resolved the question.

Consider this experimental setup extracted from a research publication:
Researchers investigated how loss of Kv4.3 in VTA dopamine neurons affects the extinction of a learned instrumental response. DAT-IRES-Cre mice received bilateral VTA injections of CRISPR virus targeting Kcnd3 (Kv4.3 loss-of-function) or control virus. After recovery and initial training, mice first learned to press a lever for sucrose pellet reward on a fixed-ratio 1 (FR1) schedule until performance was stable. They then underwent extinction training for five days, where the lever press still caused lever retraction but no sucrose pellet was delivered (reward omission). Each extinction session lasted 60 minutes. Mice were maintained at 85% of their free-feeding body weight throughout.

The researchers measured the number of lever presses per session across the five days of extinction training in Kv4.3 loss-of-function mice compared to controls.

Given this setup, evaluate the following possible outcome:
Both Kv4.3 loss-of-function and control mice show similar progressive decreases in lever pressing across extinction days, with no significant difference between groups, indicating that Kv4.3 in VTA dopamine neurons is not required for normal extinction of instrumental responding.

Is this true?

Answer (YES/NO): NO